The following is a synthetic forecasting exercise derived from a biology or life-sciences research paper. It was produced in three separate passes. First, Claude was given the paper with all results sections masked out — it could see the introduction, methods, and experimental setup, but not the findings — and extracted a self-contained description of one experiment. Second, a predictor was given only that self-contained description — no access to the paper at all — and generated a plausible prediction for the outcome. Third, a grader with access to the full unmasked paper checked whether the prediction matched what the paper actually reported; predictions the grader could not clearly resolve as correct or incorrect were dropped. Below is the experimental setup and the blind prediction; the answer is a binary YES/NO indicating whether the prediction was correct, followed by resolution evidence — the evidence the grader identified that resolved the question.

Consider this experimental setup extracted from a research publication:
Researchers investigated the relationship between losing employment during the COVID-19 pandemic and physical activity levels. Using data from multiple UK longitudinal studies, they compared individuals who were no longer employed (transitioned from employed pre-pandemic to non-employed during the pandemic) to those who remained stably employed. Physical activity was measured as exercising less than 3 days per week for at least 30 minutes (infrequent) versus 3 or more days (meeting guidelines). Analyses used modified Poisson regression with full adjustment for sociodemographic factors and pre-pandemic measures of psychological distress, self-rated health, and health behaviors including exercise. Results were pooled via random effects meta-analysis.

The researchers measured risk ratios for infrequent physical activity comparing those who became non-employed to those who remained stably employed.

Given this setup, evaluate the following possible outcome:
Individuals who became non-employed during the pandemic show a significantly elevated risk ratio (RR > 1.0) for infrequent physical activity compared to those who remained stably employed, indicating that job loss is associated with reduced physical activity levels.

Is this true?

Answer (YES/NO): NO